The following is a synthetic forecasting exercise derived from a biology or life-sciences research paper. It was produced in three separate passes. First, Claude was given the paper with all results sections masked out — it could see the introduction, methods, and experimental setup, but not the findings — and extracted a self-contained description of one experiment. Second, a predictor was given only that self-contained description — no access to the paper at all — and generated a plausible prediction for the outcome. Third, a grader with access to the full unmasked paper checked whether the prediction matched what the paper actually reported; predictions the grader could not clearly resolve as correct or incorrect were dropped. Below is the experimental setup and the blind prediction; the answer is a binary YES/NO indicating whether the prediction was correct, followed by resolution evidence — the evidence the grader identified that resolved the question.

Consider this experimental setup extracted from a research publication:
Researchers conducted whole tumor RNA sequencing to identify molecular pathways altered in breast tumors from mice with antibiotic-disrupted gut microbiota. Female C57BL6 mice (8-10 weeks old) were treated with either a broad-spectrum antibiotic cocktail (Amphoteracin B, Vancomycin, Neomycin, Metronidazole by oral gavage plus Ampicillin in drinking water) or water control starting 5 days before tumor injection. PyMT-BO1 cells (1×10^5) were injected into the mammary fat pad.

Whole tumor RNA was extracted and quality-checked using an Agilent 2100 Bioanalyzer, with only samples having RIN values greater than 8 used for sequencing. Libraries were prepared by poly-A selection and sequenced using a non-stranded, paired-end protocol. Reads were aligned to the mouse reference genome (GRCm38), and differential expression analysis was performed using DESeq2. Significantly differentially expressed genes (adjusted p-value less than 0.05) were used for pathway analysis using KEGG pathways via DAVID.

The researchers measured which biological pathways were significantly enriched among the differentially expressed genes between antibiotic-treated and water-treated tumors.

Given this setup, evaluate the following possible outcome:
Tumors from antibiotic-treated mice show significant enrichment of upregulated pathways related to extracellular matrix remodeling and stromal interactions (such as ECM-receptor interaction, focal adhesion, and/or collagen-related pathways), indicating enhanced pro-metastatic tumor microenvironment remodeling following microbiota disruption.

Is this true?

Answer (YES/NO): NO